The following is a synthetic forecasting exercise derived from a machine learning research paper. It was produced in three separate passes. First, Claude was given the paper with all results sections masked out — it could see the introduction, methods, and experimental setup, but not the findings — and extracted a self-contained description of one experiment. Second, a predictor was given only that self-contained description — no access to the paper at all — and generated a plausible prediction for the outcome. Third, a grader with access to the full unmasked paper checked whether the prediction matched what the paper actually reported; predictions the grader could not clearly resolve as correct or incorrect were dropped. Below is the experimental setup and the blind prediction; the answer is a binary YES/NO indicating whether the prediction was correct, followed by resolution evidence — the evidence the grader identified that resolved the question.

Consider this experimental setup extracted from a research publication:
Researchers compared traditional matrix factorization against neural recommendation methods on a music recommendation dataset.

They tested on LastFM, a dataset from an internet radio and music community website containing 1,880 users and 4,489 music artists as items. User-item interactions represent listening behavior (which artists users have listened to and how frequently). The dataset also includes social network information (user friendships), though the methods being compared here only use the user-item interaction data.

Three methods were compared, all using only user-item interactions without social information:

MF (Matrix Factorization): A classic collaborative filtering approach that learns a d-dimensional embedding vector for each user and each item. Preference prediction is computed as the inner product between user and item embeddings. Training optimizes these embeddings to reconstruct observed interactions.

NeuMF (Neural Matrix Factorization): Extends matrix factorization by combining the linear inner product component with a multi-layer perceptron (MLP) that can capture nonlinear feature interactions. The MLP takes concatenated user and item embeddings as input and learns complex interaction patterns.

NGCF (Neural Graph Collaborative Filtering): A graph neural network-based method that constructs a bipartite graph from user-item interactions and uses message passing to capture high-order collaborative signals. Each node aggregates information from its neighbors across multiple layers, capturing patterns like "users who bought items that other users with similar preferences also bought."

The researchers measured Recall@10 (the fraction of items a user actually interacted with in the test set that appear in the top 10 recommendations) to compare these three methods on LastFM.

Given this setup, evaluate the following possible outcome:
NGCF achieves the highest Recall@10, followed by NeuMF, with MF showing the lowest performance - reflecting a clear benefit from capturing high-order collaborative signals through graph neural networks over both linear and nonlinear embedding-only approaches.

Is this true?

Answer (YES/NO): NO